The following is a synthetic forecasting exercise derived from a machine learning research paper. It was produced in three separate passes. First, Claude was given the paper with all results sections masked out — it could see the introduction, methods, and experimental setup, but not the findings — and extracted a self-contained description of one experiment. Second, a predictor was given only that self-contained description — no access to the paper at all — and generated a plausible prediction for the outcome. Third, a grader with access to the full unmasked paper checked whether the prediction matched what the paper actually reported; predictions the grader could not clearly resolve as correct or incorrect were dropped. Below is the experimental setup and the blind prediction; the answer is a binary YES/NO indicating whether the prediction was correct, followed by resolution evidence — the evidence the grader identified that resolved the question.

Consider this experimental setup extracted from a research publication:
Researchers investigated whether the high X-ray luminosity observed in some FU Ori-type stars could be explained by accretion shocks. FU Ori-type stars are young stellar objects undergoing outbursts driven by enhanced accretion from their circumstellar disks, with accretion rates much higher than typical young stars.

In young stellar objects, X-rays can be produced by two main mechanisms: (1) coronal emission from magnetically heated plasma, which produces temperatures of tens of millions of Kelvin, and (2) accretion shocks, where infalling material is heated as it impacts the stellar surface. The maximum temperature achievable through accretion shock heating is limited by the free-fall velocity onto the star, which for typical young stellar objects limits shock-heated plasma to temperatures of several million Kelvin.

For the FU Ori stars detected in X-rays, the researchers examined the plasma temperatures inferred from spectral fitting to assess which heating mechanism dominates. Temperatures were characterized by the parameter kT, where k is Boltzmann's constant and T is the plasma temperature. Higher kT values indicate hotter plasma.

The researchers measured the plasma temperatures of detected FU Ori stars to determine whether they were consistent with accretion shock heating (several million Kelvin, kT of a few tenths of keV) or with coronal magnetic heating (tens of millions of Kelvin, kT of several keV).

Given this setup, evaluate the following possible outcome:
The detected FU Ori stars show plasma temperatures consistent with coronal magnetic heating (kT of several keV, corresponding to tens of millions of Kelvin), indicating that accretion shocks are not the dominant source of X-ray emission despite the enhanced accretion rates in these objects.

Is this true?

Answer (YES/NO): YES